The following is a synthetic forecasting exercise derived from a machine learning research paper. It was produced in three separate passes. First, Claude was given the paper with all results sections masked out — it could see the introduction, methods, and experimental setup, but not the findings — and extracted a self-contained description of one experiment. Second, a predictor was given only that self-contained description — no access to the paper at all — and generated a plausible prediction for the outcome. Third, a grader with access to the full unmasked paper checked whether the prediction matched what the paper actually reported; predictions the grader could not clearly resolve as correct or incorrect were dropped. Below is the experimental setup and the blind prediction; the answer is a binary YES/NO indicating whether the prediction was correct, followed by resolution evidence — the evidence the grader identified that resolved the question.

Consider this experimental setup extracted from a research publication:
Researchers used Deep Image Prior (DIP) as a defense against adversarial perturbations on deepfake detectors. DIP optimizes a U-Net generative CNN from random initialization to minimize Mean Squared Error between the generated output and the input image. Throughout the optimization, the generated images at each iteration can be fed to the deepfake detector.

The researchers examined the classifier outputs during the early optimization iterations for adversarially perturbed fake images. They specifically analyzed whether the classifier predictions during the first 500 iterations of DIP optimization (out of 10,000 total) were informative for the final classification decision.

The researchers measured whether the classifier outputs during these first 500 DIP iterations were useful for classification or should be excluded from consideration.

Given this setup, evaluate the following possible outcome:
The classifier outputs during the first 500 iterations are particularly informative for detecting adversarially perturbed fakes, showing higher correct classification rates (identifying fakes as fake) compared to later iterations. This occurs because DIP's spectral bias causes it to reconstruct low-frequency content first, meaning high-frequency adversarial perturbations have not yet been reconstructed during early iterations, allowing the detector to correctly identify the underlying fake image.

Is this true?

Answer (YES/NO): NO